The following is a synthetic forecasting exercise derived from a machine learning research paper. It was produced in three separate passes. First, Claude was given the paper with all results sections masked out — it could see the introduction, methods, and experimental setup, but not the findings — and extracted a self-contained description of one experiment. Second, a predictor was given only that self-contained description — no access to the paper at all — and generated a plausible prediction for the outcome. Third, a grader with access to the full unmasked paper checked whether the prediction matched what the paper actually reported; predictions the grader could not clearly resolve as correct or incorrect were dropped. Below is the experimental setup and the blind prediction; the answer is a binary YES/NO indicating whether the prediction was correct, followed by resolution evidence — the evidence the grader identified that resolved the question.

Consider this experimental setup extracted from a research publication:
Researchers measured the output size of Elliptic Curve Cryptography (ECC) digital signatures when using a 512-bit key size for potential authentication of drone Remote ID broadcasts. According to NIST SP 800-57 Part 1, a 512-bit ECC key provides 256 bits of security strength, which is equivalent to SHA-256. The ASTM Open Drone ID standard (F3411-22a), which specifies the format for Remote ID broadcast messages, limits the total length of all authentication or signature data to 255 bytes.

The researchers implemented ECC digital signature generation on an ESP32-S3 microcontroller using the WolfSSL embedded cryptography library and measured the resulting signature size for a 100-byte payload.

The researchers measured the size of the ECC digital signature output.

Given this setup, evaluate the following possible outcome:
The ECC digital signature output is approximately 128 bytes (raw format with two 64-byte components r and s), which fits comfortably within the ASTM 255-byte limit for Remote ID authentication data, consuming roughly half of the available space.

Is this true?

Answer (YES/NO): NO